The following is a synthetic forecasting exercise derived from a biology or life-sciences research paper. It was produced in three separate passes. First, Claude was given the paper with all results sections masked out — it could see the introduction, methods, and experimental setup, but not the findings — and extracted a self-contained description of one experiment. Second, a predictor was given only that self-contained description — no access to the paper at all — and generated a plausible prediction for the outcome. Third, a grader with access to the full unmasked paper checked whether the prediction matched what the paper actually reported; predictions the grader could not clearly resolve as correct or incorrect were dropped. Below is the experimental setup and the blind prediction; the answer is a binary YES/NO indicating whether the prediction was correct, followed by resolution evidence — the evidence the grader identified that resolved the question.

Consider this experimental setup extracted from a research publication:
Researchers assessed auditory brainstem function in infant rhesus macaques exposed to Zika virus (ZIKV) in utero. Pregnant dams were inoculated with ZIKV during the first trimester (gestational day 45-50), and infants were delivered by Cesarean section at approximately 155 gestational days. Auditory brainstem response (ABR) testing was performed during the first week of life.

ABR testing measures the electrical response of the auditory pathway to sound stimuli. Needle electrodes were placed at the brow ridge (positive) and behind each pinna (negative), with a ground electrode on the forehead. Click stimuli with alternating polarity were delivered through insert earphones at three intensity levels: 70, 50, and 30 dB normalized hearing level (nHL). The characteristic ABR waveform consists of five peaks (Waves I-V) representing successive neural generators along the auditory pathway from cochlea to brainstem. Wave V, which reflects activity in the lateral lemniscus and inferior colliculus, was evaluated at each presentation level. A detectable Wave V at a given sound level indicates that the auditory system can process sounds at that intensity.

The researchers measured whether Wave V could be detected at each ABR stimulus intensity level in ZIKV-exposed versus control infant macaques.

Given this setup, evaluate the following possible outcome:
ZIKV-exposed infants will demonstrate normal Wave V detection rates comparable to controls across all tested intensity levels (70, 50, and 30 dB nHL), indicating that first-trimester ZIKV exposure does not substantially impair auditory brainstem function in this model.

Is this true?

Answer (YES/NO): NO